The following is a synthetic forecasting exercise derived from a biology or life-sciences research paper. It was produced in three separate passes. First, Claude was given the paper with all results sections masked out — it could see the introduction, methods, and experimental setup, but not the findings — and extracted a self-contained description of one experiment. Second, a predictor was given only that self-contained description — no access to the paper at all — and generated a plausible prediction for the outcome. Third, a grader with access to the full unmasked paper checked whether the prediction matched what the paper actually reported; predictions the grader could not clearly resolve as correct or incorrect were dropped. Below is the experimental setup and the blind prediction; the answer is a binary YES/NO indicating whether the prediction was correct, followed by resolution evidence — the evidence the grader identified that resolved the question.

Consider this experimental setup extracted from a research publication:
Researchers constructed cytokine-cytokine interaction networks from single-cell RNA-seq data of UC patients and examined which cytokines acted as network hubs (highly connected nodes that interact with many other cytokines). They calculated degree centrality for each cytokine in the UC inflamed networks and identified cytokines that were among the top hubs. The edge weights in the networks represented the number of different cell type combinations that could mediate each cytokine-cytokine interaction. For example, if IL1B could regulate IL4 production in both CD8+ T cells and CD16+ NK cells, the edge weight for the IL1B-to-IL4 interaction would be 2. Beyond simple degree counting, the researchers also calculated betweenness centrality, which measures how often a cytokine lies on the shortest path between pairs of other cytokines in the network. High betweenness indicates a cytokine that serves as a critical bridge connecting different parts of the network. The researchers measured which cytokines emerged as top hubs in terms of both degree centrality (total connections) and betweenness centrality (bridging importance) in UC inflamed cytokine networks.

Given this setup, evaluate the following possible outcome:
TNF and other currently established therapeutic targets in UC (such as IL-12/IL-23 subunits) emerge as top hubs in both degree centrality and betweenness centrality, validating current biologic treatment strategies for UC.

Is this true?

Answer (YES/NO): NO